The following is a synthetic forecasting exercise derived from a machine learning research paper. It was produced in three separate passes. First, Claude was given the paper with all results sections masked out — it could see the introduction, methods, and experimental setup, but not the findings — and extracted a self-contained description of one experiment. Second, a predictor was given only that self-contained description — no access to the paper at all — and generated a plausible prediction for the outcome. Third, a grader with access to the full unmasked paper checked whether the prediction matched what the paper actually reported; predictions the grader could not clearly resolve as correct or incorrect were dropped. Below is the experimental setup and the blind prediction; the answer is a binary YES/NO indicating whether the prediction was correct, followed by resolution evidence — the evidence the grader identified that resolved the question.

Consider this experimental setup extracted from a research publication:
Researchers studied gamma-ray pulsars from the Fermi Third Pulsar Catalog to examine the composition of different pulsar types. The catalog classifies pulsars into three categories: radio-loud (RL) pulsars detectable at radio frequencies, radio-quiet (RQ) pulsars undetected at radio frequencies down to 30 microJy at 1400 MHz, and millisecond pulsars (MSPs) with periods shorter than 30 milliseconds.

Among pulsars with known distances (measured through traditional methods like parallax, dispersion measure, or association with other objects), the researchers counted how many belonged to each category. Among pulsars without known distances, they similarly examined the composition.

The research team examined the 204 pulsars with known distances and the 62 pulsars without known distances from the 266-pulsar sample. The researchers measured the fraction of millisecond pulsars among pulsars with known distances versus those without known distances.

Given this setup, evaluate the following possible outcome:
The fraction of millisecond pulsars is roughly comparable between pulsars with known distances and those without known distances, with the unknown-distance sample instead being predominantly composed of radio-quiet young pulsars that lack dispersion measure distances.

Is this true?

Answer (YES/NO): NO